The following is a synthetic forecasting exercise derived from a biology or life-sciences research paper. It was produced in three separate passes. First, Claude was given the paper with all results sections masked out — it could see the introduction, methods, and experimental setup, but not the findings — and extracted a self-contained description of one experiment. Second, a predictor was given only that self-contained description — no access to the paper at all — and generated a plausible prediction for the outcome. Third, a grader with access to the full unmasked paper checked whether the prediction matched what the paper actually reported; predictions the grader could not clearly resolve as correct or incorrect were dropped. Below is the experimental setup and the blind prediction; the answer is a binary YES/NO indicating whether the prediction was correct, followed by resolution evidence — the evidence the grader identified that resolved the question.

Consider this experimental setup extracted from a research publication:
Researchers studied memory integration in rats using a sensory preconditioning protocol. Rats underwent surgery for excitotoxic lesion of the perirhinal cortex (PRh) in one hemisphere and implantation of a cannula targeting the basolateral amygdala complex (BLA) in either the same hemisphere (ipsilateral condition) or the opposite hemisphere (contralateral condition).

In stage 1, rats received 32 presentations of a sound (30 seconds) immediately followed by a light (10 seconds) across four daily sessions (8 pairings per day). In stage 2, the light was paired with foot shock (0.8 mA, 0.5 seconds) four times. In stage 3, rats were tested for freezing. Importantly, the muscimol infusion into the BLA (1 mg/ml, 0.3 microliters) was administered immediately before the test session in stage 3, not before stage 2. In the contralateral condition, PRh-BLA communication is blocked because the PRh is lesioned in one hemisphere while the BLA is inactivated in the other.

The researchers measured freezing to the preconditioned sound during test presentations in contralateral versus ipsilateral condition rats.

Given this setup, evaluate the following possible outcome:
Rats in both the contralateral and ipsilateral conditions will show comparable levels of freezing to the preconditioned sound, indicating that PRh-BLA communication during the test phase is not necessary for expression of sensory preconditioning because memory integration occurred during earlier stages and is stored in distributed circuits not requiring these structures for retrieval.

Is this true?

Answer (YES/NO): NO